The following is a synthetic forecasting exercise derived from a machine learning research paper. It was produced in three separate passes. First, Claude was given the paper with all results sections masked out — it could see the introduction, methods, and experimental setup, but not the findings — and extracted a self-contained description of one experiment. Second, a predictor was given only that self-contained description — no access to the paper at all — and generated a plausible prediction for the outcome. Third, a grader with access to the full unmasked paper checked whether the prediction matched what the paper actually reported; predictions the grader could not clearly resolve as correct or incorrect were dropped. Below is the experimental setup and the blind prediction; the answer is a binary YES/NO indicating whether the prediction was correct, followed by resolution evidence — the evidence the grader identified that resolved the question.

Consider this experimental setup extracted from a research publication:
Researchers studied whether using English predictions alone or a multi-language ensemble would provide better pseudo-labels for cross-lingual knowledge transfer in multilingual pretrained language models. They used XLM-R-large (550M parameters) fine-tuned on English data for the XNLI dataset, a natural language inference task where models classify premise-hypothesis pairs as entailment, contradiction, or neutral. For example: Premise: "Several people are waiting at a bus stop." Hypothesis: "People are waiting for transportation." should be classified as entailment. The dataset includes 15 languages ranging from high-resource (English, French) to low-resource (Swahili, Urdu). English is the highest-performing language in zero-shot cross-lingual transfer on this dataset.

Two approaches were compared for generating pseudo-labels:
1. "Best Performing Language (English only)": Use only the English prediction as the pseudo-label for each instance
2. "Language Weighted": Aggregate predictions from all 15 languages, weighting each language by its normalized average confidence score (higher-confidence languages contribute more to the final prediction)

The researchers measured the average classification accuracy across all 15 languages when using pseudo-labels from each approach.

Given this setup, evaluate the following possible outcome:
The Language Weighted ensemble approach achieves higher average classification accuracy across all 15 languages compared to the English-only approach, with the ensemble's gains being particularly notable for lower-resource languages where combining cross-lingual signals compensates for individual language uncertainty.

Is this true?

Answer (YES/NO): NO